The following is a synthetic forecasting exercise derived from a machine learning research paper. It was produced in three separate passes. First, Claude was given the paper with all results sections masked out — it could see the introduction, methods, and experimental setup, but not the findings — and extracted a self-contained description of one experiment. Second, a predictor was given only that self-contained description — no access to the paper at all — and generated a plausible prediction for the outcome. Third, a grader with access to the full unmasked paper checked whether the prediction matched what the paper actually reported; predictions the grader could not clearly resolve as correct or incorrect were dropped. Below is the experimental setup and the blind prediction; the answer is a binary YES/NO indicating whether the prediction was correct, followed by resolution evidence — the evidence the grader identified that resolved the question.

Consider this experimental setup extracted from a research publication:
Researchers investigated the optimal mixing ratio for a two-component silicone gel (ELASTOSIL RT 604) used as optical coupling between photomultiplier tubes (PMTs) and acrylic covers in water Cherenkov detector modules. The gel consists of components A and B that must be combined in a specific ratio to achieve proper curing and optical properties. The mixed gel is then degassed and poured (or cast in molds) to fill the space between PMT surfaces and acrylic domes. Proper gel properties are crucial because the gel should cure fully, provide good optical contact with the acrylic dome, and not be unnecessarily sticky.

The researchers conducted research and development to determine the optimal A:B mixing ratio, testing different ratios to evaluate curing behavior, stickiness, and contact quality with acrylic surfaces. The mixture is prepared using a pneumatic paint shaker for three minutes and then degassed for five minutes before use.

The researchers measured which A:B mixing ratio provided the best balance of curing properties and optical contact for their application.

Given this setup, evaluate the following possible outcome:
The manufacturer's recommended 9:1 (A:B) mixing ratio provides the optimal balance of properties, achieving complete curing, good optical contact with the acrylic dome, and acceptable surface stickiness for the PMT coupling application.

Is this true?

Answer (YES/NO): NO